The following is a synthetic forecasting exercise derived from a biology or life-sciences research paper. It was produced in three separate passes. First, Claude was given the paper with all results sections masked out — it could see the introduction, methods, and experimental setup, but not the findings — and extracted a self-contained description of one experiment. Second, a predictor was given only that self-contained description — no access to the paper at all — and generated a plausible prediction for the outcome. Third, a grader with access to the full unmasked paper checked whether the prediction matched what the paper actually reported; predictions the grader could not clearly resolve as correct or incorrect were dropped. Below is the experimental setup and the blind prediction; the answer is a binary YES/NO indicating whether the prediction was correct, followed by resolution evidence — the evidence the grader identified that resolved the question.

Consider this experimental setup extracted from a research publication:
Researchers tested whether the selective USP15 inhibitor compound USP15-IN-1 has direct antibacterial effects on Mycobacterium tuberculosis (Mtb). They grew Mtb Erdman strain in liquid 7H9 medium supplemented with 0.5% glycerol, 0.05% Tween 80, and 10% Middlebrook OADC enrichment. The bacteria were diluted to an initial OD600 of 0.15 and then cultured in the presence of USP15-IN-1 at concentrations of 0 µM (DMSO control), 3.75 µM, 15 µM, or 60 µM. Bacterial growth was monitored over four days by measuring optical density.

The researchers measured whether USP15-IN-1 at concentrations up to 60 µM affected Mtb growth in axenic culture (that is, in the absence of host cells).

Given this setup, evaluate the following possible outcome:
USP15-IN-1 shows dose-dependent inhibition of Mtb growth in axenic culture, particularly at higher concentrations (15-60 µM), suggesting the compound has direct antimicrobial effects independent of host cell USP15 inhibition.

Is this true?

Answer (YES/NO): NO